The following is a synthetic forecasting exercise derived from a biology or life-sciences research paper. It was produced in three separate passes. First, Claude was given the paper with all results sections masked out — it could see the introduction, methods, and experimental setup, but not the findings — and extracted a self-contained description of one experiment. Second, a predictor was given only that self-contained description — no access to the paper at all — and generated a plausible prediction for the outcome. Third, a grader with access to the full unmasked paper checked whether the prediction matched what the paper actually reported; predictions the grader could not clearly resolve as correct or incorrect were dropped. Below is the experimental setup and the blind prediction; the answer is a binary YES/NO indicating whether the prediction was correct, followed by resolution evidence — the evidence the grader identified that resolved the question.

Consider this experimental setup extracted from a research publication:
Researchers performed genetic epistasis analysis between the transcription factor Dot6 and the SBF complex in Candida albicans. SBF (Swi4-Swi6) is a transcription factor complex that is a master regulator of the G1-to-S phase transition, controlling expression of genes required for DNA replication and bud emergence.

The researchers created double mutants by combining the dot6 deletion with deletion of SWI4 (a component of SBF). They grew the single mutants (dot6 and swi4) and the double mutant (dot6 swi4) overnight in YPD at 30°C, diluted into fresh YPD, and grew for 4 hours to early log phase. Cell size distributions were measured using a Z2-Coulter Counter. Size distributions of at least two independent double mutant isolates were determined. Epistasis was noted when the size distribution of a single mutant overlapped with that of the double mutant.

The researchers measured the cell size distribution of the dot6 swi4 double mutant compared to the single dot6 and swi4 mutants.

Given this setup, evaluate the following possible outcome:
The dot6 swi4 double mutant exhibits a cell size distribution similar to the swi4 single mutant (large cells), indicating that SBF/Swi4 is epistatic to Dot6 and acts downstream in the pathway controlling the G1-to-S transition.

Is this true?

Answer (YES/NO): YES